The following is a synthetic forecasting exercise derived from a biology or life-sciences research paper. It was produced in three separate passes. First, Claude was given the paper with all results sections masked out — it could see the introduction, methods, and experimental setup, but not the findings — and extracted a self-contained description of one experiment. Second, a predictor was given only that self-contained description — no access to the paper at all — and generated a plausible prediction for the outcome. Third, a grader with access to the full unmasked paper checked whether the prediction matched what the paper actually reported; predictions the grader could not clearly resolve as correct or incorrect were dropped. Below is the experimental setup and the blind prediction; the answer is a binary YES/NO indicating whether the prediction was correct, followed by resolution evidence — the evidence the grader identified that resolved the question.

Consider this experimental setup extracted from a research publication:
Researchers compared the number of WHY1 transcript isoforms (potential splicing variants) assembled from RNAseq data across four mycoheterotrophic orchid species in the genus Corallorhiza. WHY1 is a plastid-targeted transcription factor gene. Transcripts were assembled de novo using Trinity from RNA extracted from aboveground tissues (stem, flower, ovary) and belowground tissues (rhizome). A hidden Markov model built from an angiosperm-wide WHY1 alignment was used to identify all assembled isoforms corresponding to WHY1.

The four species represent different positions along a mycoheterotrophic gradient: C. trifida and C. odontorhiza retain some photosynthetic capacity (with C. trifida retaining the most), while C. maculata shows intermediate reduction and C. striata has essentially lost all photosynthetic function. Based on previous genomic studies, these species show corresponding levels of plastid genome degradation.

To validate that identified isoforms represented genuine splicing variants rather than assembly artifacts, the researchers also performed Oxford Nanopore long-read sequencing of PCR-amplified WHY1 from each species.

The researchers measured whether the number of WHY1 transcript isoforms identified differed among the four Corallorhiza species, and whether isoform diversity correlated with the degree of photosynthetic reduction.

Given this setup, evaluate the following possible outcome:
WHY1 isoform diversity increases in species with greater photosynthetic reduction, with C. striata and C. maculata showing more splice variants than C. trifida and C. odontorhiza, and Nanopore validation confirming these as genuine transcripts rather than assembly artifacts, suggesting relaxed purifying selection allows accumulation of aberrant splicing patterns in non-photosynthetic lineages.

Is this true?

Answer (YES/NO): NO